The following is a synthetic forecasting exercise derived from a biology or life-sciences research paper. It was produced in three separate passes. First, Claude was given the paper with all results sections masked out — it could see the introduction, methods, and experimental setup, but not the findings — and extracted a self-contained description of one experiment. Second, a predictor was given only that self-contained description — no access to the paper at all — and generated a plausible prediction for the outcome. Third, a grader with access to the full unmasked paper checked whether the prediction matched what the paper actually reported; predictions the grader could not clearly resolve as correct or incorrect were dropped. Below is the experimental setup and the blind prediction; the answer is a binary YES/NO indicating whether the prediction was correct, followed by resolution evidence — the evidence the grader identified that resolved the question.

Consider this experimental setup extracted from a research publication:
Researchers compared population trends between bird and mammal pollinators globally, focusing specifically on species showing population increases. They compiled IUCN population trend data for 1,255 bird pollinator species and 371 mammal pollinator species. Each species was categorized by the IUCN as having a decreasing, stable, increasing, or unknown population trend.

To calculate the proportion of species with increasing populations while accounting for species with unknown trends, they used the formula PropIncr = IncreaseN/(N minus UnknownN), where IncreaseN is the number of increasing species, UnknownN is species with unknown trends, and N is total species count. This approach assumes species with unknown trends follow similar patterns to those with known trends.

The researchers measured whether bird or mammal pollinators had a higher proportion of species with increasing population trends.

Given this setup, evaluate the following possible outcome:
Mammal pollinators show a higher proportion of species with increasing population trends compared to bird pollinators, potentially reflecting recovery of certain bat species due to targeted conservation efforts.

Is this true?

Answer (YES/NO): NO